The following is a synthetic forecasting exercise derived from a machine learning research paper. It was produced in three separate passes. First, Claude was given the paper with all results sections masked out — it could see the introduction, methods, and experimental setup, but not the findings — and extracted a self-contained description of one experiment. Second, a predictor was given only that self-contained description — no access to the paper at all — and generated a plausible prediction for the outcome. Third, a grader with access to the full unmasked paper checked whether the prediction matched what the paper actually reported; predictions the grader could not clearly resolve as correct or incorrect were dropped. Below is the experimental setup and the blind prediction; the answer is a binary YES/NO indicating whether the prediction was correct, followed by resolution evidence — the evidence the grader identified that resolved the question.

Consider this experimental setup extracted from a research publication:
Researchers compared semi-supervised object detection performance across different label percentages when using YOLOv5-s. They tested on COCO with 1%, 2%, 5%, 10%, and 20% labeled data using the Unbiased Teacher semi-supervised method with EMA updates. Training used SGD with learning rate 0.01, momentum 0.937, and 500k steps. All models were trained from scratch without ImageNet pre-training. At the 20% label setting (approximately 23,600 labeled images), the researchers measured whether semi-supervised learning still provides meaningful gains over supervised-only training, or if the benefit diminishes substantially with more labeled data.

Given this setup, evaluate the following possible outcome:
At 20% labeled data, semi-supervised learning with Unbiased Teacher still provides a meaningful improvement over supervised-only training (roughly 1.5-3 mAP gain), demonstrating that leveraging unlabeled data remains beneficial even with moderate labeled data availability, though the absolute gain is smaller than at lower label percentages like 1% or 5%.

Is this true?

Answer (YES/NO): NO